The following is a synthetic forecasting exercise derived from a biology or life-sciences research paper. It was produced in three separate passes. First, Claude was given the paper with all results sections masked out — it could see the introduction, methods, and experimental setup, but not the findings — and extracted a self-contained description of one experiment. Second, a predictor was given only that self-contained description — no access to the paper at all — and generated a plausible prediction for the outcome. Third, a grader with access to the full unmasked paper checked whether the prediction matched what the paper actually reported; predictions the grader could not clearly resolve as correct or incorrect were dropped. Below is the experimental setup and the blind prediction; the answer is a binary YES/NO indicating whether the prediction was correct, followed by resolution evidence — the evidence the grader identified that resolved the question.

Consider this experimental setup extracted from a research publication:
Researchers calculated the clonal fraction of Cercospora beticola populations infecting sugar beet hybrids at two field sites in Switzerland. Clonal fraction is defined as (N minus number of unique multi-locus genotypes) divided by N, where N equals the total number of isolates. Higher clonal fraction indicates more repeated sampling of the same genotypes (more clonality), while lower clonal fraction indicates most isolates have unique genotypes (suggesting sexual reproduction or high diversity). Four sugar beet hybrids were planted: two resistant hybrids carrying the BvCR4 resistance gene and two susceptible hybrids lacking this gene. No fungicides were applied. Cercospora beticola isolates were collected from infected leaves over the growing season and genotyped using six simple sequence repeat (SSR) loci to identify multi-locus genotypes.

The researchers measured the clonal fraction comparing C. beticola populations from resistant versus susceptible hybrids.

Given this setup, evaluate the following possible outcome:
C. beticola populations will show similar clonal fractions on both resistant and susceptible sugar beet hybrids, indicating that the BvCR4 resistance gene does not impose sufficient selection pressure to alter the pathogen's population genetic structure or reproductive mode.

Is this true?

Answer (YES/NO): NO